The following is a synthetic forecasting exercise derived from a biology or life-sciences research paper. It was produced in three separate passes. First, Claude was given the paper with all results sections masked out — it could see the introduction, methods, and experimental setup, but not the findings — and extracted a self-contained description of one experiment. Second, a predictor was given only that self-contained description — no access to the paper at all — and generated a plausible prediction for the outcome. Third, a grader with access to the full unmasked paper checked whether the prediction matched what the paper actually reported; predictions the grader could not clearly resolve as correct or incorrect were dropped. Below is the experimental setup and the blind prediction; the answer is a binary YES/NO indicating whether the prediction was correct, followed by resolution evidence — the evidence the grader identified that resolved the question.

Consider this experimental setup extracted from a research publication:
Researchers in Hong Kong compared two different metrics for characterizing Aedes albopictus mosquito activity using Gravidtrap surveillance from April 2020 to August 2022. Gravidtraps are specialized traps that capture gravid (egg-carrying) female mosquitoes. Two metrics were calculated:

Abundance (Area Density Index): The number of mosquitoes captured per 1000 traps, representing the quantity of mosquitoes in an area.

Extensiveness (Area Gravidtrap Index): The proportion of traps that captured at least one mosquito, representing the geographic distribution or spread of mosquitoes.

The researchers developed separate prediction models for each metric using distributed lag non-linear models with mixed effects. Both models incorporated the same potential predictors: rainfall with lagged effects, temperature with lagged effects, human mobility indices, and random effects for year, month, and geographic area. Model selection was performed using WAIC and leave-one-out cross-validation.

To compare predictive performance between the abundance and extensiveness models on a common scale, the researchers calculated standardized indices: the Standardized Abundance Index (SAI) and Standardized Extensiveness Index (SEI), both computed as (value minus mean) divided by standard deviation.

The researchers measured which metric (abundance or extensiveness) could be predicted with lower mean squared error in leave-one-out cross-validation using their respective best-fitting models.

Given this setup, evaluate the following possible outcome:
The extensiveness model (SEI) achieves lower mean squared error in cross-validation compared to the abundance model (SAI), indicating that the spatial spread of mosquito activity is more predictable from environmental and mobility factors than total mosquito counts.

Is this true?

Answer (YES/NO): NO